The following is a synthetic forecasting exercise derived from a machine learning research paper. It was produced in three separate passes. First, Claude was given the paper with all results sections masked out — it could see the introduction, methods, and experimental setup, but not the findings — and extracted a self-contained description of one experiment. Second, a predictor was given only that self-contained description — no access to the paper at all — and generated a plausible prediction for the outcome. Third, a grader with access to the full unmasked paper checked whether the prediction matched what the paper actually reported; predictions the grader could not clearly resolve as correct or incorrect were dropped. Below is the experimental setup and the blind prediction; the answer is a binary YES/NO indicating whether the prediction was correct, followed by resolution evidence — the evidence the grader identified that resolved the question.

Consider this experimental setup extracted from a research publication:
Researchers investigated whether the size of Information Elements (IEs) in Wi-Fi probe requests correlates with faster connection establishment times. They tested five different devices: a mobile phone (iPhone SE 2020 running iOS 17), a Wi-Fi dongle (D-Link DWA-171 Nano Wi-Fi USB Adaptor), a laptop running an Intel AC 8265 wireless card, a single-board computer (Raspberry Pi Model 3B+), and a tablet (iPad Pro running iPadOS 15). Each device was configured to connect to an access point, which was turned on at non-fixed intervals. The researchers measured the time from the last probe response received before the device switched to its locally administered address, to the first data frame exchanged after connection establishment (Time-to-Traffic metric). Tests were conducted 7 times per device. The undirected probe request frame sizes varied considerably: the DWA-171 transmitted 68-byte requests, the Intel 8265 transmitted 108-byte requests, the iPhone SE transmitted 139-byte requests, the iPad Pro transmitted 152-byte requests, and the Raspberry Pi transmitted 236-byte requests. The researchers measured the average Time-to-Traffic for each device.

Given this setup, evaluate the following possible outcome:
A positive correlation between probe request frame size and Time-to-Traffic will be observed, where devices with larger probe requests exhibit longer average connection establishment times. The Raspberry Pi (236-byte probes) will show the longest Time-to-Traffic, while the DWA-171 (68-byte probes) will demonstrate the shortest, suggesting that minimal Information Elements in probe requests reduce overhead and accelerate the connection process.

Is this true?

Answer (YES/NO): NO